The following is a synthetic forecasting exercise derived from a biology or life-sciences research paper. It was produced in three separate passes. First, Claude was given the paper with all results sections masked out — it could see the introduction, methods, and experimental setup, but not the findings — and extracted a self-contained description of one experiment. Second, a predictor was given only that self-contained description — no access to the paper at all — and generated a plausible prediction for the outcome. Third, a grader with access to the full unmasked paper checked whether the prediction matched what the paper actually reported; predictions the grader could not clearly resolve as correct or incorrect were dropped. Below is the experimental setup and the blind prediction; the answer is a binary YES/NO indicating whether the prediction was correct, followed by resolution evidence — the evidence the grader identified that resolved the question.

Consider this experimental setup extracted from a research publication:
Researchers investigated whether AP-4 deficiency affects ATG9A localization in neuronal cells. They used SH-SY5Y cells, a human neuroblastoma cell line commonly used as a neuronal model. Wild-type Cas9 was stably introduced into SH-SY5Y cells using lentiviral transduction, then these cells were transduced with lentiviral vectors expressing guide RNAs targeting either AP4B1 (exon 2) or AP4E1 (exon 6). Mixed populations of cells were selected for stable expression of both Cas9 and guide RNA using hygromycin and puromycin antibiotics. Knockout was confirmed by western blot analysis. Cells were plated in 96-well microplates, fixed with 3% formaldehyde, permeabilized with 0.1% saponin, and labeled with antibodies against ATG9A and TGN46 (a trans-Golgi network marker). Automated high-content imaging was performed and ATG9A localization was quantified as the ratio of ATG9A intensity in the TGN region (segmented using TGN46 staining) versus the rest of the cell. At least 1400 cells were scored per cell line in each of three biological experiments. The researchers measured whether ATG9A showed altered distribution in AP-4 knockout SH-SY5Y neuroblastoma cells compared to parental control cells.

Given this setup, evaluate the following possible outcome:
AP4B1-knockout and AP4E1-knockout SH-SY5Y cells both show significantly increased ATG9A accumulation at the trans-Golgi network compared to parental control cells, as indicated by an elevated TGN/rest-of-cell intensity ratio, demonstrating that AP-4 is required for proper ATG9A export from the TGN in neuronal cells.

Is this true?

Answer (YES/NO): YES